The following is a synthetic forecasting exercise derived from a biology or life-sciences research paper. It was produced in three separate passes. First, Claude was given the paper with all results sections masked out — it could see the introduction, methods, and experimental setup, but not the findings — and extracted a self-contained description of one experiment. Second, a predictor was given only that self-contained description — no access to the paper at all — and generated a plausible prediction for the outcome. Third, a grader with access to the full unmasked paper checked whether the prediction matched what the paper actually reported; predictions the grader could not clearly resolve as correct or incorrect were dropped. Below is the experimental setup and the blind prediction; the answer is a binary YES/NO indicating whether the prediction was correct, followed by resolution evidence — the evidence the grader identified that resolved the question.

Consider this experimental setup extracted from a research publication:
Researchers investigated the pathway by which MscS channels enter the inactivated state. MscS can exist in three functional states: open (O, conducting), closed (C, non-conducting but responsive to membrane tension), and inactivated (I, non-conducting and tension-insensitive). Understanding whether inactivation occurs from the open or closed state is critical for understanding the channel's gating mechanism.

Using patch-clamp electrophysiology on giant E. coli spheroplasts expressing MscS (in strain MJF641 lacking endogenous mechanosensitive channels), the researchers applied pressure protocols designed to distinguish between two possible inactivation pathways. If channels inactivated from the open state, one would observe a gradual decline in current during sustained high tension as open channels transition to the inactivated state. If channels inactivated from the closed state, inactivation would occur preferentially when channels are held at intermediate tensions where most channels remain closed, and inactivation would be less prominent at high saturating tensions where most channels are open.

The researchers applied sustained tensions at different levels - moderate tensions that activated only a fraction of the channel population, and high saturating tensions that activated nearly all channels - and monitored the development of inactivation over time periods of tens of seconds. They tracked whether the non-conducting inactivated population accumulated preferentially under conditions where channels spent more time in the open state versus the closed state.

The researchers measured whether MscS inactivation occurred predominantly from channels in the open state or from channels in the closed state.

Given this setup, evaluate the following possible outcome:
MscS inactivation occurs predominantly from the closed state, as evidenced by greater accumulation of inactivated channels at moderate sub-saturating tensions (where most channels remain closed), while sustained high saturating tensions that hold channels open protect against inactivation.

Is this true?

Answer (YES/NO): YES